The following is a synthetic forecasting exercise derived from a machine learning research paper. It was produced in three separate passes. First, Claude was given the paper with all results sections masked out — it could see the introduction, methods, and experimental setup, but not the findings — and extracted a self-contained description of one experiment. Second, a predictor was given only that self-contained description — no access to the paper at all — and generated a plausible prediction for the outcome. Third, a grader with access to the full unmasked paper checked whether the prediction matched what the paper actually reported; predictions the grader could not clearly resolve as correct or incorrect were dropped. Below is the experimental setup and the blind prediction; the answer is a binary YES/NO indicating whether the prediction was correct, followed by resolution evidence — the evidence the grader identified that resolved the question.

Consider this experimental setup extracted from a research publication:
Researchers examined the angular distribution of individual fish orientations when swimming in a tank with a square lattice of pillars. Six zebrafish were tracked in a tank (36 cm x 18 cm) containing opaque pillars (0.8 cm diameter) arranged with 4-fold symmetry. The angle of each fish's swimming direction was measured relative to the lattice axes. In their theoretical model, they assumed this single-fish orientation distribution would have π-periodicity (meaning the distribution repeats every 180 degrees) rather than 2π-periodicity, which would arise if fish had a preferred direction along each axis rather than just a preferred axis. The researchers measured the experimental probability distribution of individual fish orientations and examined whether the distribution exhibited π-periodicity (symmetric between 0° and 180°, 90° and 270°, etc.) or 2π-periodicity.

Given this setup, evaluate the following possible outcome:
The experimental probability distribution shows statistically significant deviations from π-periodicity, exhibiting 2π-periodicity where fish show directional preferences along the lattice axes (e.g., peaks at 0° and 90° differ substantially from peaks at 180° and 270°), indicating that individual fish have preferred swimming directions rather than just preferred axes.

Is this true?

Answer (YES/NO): NO